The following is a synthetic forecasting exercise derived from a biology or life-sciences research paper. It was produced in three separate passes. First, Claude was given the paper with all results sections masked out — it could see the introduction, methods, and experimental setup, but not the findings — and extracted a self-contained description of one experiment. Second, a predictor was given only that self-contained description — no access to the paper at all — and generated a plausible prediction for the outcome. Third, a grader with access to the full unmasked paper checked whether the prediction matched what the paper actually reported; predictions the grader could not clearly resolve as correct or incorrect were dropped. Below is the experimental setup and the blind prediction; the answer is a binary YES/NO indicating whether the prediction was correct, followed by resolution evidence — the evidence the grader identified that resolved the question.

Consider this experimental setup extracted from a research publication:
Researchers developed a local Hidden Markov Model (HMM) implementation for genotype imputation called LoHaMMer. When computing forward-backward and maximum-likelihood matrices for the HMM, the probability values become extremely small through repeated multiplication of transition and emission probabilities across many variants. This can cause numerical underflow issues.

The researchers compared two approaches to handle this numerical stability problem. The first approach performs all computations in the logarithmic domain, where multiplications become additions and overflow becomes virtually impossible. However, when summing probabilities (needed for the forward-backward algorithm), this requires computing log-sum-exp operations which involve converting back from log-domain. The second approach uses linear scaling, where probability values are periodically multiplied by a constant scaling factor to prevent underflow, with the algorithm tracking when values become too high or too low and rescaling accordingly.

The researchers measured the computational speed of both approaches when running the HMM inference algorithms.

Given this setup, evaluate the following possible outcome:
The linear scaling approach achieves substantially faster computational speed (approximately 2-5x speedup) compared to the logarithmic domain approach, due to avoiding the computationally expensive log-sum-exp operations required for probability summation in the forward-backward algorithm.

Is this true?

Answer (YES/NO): NO